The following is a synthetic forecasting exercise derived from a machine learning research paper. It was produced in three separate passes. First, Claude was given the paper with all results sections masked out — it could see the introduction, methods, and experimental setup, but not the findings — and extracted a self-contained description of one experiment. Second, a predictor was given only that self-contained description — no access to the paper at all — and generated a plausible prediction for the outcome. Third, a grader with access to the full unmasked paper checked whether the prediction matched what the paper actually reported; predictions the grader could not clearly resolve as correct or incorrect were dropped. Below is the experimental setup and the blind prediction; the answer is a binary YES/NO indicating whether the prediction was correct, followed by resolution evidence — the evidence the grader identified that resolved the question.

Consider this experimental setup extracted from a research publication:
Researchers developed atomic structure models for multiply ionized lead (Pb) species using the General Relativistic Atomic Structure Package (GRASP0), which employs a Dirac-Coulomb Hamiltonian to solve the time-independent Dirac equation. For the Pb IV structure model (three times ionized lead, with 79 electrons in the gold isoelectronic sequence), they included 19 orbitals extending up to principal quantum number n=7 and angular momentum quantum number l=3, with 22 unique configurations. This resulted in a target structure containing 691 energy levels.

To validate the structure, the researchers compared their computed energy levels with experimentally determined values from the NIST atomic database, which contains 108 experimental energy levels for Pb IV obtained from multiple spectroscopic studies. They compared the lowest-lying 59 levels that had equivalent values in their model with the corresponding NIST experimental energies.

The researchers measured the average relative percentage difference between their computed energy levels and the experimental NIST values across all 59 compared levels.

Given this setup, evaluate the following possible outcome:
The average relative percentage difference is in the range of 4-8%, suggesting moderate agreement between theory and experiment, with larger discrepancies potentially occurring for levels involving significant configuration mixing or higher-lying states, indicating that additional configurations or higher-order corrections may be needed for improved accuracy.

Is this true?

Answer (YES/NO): NO